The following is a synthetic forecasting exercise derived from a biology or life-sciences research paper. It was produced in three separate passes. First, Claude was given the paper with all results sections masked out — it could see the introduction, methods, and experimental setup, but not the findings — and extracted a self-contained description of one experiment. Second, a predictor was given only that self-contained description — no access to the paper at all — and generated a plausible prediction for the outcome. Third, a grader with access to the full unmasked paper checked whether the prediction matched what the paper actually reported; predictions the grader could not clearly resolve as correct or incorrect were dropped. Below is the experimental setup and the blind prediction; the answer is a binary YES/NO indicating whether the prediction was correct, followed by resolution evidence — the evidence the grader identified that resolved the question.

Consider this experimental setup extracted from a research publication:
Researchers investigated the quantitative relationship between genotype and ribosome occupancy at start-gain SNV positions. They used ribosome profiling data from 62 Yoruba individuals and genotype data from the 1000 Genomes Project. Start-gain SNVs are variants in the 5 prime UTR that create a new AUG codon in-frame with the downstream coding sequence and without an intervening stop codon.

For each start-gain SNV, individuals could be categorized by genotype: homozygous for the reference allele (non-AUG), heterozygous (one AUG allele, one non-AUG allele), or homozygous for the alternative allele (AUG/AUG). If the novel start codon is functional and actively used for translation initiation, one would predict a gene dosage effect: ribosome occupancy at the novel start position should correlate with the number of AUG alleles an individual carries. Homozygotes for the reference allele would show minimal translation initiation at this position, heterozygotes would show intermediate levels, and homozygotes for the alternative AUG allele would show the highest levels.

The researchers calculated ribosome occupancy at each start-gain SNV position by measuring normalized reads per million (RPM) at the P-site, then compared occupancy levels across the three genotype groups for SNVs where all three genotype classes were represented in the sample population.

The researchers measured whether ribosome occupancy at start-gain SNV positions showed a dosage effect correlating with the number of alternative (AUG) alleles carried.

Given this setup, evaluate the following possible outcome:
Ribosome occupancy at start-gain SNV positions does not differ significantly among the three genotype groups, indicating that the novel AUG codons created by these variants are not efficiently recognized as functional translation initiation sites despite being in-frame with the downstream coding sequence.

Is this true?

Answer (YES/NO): NO